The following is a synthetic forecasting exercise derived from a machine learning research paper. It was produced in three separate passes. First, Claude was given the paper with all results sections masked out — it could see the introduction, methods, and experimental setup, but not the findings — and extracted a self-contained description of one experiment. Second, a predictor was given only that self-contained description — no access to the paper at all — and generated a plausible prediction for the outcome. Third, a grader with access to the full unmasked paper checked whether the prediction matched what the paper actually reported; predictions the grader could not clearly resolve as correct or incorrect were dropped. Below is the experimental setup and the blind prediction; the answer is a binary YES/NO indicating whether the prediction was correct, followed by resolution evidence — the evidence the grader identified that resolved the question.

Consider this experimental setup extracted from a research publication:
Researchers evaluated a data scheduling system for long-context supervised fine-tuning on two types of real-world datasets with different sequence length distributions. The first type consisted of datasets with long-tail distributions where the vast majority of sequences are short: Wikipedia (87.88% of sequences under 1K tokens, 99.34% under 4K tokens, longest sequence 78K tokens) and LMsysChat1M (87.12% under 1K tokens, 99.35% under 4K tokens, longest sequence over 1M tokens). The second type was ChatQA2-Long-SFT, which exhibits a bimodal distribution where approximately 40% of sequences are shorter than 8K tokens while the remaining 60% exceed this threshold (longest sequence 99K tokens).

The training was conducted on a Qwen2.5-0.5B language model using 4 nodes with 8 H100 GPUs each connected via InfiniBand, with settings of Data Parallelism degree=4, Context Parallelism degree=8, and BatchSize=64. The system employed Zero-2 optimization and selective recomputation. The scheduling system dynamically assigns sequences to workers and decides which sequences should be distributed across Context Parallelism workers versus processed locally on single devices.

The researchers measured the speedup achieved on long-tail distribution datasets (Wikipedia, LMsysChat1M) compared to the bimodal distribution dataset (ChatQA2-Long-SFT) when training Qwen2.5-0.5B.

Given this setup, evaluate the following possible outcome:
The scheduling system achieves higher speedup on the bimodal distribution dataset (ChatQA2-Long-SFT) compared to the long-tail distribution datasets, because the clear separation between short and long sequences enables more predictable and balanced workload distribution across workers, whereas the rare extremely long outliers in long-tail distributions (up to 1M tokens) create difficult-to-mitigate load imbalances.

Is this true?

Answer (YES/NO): NO